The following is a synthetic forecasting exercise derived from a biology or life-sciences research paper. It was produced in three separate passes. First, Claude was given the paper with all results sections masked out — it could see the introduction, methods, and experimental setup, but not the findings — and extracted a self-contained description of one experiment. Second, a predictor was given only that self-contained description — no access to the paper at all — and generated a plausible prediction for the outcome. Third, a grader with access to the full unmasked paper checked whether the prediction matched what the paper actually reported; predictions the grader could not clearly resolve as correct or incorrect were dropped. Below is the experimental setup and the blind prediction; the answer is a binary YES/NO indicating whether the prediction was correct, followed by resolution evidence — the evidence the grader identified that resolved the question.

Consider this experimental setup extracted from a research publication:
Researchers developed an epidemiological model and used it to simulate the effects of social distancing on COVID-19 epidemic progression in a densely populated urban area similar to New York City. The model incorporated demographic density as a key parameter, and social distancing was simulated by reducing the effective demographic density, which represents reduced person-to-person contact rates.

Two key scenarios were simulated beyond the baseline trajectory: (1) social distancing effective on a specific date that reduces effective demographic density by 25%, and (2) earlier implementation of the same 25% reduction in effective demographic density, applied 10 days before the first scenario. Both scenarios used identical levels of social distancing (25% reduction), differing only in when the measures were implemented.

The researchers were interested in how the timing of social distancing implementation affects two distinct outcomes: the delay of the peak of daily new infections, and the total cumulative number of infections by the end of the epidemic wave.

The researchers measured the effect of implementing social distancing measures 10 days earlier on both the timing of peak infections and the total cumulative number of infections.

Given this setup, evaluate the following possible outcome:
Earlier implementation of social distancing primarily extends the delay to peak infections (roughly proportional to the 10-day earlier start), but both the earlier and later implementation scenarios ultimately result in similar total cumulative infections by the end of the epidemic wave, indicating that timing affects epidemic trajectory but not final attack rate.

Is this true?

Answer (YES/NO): YES